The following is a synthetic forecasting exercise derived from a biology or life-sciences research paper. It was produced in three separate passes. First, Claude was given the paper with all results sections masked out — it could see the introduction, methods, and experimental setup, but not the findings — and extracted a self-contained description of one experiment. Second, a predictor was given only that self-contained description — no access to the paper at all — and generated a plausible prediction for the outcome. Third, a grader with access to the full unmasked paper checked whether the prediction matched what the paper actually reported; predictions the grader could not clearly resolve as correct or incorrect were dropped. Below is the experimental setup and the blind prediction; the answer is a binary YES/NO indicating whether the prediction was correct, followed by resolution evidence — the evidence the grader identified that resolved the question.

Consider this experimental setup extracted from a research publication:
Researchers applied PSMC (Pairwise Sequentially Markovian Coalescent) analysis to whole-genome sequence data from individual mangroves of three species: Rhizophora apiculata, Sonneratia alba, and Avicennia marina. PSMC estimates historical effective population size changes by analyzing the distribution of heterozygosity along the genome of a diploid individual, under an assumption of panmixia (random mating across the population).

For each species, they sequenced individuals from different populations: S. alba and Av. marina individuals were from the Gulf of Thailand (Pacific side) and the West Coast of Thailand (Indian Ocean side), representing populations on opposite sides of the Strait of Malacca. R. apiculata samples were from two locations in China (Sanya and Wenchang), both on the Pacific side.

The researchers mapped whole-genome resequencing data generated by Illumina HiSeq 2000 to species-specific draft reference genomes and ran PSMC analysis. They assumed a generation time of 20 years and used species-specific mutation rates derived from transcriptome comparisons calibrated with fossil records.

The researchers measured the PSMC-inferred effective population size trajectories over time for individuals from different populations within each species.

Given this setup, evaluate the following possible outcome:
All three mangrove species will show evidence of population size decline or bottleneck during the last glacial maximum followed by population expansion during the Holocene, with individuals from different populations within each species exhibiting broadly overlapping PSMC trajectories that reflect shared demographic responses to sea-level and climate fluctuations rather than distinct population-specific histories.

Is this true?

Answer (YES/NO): NO